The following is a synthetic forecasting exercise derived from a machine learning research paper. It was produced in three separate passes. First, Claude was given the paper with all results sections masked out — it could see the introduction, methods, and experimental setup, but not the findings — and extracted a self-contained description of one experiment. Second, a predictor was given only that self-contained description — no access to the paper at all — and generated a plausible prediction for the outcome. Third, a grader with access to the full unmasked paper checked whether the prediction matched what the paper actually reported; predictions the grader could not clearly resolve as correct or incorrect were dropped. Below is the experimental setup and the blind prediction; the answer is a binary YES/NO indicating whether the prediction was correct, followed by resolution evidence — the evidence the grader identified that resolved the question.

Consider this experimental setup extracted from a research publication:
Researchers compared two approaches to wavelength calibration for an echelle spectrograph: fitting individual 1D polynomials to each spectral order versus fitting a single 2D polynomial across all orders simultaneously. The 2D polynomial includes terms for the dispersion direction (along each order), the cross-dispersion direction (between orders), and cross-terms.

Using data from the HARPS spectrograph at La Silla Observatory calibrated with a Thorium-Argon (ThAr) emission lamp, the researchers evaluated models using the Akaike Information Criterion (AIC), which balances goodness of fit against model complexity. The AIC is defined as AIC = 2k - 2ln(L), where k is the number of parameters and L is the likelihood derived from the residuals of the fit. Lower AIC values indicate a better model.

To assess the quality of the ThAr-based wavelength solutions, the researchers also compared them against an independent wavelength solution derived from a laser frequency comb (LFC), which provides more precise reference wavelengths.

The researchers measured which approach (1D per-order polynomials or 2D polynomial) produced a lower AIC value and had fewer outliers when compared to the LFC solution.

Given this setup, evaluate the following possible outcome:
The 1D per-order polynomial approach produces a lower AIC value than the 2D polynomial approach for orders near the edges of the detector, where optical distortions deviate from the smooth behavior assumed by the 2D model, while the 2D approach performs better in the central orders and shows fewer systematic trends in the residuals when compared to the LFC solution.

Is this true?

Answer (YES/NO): NO